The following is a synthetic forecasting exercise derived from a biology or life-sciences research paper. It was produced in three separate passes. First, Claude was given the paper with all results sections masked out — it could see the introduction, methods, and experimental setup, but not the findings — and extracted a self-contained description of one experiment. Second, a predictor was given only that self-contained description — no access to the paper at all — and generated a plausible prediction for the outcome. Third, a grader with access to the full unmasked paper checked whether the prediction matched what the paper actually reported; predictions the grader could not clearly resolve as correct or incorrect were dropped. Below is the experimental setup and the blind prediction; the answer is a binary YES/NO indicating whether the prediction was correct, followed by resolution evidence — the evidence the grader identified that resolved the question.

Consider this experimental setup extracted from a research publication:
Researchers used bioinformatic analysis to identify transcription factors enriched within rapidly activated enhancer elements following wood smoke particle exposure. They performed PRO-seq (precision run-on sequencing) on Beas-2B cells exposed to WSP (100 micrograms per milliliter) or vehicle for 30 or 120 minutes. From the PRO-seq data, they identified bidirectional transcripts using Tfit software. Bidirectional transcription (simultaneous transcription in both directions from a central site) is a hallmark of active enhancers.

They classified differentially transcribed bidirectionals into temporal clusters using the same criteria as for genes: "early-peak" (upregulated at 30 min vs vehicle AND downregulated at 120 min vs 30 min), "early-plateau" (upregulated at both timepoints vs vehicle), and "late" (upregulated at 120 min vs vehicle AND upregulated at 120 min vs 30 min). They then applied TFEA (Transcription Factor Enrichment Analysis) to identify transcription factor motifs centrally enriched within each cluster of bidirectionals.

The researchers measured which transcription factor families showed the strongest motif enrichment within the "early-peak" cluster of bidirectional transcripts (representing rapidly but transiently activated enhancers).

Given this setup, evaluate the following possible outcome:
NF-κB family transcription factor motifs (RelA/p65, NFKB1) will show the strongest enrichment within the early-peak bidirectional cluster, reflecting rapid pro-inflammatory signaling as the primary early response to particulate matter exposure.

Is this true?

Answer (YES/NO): NO